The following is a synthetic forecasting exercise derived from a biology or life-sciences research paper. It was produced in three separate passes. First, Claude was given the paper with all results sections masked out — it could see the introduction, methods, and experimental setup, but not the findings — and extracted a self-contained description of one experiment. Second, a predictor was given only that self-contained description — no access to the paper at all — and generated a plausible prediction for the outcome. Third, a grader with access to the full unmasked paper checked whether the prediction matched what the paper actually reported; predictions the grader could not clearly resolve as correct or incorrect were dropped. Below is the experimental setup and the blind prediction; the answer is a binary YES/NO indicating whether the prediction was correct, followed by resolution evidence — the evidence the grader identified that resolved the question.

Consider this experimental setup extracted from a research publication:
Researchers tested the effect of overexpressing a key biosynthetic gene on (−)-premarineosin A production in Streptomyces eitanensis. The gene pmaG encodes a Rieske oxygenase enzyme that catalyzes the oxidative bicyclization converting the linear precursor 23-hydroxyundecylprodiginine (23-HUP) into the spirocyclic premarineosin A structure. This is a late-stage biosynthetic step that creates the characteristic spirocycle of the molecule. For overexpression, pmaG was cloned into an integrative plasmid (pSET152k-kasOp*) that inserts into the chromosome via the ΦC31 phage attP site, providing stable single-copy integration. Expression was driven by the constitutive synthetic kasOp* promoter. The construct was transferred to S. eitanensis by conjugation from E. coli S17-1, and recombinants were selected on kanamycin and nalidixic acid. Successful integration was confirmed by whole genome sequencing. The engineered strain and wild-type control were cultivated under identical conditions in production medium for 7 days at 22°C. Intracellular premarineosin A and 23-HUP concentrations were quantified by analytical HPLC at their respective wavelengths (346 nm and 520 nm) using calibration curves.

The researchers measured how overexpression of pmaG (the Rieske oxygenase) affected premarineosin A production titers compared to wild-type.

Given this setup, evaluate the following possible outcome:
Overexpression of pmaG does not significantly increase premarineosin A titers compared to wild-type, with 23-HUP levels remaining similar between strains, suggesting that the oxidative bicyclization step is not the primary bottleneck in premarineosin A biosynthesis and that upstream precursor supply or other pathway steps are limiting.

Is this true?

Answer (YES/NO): NO